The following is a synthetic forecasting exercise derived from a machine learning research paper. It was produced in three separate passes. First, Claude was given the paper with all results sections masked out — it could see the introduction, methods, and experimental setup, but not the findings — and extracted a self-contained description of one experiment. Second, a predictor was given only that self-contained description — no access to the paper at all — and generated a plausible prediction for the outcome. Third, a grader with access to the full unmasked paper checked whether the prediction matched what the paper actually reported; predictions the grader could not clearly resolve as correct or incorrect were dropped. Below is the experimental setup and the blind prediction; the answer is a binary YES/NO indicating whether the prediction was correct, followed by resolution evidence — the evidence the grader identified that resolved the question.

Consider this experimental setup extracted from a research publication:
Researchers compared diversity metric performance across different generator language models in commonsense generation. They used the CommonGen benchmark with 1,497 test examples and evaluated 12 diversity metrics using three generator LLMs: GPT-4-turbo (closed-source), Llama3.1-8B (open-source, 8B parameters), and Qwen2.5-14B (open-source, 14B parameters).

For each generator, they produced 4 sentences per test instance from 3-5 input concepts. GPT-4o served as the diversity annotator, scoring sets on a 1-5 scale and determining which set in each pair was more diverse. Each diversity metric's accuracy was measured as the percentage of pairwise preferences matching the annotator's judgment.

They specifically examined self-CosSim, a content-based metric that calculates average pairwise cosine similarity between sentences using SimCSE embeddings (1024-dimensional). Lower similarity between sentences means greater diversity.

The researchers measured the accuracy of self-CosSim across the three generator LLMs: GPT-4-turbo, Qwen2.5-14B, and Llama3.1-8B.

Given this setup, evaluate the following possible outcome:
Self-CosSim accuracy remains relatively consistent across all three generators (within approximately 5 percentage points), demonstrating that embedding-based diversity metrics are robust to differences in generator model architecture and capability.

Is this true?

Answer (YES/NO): NO